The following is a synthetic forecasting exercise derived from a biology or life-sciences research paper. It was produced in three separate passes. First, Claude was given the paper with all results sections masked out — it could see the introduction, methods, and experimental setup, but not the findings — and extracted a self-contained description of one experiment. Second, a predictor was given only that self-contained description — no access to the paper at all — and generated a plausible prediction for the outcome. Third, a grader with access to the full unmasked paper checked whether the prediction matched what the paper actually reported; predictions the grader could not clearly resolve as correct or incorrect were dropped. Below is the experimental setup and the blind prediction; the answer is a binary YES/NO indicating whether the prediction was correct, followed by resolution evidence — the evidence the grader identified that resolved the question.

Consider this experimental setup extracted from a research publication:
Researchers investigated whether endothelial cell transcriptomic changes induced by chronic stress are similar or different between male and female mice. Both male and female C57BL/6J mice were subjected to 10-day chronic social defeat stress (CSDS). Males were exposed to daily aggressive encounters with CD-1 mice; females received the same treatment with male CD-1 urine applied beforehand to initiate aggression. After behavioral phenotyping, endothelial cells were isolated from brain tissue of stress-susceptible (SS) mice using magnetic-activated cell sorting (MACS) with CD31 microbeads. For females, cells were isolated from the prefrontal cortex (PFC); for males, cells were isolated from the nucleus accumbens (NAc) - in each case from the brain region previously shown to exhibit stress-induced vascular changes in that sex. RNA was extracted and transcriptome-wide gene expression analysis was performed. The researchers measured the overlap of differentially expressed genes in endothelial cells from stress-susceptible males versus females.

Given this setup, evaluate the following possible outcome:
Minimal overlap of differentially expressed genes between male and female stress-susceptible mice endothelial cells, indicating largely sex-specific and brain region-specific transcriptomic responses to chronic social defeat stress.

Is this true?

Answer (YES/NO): YES